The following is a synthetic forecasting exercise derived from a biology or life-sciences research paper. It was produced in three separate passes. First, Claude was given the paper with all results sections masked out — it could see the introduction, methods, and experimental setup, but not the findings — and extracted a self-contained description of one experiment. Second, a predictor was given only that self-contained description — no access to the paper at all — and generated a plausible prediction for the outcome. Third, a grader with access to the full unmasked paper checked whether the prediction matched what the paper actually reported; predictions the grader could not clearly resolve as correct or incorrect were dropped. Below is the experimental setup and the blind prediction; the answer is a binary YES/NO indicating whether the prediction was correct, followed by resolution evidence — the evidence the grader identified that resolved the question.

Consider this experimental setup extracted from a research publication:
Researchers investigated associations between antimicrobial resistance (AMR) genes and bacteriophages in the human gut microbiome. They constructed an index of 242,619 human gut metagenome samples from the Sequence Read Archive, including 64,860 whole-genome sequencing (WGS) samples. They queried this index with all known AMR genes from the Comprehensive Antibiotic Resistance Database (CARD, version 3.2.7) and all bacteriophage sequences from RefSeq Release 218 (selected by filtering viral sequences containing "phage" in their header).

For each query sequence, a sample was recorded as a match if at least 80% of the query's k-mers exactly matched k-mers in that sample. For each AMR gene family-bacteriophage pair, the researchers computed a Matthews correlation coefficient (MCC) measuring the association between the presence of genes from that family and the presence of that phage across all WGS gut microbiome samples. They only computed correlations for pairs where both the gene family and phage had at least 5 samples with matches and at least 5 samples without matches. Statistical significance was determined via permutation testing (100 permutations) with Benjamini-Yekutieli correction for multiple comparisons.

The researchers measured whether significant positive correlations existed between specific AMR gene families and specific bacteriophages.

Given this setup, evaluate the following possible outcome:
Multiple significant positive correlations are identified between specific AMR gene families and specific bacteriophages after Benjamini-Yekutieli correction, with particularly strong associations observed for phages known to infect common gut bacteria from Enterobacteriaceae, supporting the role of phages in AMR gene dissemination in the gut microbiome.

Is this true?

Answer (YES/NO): YES